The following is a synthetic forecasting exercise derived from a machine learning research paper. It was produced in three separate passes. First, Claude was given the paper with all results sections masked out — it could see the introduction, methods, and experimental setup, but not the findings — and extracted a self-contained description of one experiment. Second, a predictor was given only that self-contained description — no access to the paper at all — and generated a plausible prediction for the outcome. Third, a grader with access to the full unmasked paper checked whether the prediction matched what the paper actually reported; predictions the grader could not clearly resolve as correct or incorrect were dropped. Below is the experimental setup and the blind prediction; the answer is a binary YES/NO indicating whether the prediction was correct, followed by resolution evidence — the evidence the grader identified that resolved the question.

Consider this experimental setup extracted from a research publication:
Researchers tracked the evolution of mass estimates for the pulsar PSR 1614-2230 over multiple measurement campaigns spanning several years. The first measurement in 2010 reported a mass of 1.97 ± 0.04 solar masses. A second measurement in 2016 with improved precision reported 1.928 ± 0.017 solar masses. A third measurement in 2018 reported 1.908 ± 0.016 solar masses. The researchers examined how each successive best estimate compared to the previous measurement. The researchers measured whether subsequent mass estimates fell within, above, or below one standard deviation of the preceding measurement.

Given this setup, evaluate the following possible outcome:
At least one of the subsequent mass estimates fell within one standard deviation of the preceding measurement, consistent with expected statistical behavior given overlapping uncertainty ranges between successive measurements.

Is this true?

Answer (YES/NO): NO